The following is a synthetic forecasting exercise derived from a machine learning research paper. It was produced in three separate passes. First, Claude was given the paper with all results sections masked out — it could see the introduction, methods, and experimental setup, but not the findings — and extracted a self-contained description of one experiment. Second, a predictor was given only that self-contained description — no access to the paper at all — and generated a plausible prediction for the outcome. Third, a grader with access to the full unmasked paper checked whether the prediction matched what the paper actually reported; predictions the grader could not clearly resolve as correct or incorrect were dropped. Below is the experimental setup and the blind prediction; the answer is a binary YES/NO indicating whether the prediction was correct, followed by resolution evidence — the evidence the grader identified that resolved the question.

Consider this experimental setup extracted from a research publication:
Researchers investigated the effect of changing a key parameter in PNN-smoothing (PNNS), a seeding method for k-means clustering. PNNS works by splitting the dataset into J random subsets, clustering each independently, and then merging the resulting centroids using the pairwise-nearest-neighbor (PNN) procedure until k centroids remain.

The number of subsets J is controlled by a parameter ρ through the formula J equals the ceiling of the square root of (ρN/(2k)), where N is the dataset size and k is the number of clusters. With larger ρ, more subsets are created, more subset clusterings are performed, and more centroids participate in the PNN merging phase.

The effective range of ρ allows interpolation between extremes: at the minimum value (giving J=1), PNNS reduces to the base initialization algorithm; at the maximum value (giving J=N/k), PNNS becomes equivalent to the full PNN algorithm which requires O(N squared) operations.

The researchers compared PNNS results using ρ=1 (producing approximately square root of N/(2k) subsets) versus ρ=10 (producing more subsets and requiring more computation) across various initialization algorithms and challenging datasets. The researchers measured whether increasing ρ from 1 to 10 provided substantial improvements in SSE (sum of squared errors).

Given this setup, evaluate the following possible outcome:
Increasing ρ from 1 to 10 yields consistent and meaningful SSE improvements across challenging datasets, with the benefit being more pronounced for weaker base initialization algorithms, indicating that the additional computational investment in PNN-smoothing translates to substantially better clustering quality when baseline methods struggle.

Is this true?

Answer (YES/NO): NO